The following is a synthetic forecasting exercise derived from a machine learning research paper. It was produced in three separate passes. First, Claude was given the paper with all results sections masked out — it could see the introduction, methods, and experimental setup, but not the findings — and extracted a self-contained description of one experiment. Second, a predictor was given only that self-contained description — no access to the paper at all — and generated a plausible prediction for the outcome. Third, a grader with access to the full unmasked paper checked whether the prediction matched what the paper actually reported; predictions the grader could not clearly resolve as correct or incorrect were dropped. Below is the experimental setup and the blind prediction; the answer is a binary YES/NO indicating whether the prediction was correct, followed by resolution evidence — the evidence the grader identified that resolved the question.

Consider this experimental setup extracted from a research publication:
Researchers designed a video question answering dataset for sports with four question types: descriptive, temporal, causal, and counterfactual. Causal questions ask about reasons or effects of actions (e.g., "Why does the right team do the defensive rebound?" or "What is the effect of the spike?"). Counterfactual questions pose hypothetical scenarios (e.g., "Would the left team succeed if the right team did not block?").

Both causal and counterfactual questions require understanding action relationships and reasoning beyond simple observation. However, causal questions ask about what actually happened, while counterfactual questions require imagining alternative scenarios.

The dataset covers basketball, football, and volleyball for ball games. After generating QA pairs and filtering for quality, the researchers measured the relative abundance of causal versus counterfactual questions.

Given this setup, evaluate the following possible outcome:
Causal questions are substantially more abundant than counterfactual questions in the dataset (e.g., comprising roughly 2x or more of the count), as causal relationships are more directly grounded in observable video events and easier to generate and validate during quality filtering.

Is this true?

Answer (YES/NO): YES